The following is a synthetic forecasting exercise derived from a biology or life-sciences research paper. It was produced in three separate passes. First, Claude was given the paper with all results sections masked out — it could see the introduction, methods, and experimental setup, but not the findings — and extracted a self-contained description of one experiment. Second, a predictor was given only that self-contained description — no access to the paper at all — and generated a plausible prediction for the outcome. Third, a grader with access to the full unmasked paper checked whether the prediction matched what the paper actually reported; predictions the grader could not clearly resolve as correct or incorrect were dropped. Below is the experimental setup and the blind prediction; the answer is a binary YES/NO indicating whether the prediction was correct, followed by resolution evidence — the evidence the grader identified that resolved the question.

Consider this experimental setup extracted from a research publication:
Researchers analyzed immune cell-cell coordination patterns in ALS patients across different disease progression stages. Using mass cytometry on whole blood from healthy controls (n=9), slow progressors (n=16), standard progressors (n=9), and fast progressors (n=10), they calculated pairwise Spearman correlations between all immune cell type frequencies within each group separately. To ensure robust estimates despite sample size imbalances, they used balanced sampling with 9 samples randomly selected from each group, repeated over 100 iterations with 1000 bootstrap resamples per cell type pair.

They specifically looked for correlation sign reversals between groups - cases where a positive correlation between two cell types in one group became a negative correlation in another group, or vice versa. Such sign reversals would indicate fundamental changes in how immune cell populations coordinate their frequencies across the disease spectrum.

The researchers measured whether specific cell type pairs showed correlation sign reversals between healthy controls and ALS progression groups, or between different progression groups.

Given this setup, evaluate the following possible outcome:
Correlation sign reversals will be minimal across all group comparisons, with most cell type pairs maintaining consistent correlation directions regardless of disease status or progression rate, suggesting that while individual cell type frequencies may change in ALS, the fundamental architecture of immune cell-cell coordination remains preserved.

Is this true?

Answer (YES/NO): NO